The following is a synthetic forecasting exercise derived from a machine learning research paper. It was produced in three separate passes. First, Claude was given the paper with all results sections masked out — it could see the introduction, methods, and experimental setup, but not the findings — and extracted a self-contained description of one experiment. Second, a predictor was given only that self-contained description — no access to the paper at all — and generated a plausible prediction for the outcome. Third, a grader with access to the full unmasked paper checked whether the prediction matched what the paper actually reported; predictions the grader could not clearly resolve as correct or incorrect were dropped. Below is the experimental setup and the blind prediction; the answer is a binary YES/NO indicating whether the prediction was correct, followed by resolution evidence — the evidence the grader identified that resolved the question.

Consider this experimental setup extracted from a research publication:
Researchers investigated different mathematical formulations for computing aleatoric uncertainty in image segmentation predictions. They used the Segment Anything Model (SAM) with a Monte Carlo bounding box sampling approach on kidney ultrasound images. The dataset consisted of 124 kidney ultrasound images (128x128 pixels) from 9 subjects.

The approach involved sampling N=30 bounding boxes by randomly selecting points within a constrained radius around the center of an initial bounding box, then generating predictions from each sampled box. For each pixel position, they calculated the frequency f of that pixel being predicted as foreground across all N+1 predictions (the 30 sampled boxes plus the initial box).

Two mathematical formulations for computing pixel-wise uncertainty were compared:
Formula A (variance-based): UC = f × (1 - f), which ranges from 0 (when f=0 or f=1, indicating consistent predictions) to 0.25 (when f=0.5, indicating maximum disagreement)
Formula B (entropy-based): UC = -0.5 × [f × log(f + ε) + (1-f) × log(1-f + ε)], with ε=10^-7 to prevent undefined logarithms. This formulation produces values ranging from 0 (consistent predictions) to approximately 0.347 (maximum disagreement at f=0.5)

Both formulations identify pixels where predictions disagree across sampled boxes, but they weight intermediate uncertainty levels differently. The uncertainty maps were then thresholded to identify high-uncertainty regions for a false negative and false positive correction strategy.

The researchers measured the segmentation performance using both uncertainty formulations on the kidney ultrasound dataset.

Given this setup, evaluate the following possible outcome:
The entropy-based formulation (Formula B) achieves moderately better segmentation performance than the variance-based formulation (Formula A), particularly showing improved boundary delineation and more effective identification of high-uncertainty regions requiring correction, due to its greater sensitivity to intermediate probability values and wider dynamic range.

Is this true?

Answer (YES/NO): NO